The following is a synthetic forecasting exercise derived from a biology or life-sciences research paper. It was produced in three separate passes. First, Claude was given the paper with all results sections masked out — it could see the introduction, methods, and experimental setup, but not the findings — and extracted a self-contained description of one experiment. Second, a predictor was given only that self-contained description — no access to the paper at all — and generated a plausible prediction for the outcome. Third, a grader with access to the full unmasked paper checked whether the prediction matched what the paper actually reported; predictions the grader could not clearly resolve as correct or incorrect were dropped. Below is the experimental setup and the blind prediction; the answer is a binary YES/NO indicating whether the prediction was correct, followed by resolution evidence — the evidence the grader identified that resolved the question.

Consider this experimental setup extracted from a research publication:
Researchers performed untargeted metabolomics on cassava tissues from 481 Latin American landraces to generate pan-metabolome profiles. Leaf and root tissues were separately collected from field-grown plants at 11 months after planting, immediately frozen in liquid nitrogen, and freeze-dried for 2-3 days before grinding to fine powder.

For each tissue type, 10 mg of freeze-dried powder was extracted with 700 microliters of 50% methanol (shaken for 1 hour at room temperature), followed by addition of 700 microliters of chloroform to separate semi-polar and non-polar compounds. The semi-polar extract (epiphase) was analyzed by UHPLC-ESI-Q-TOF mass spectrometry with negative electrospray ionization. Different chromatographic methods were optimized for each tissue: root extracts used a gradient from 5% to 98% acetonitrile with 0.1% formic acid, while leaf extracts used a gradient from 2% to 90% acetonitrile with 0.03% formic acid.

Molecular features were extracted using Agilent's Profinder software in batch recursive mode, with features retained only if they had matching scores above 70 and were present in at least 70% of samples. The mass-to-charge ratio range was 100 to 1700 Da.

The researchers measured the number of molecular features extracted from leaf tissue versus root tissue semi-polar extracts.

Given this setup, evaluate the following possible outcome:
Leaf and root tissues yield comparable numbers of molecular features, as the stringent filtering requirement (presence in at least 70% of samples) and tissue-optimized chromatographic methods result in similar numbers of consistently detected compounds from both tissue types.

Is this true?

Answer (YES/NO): NO